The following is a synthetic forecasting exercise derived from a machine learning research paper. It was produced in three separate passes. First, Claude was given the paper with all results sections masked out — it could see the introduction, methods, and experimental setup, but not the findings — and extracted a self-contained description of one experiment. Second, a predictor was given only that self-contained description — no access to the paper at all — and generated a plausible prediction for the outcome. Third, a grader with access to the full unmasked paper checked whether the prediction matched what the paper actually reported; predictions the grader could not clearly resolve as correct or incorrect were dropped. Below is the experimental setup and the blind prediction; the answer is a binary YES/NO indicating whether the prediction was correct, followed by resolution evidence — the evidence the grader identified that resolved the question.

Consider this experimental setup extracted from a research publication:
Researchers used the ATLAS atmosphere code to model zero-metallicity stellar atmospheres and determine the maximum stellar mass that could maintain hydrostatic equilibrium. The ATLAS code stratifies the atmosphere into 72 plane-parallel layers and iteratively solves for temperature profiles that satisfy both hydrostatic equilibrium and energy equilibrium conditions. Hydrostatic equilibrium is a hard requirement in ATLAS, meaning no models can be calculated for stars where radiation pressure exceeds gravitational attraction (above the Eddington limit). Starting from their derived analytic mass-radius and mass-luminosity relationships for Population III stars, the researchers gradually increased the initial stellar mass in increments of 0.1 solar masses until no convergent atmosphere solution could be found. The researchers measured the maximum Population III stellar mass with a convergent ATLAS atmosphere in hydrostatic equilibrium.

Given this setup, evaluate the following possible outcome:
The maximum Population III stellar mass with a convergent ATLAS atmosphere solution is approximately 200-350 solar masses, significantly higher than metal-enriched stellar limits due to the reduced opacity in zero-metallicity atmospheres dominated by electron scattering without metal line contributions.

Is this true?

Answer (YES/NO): NO